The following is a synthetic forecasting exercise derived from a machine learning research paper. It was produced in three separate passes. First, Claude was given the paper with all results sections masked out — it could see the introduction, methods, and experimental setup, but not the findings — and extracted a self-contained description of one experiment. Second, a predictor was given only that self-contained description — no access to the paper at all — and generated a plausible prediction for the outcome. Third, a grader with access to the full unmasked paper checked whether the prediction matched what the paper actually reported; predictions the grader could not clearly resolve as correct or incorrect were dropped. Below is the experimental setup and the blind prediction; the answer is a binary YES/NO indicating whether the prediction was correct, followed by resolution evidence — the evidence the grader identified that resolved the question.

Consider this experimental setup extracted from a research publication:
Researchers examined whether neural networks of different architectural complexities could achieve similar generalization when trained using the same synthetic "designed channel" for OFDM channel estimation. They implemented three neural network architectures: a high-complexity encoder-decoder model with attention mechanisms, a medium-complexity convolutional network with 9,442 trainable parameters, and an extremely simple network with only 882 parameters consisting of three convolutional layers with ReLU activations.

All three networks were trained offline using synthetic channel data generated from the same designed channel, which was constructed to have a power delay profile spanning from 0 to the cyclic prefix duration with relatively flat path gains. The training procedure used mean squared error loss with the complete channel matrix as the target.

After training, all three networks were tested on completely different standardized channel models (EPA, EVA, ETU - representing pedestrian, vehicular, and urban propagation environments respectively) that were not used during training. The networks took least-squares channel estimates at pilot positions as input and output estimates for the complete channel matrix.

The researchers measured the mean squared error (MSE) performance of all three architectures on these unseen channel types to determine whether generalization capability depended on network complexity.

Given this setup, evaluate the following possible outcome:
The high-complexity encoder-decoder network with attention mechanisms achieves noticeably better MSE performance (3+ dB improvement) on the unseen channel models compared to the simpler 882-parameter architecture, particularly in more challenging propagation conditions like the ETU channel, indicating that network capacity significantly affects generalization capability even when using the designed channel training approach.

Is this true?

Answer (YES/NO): NO